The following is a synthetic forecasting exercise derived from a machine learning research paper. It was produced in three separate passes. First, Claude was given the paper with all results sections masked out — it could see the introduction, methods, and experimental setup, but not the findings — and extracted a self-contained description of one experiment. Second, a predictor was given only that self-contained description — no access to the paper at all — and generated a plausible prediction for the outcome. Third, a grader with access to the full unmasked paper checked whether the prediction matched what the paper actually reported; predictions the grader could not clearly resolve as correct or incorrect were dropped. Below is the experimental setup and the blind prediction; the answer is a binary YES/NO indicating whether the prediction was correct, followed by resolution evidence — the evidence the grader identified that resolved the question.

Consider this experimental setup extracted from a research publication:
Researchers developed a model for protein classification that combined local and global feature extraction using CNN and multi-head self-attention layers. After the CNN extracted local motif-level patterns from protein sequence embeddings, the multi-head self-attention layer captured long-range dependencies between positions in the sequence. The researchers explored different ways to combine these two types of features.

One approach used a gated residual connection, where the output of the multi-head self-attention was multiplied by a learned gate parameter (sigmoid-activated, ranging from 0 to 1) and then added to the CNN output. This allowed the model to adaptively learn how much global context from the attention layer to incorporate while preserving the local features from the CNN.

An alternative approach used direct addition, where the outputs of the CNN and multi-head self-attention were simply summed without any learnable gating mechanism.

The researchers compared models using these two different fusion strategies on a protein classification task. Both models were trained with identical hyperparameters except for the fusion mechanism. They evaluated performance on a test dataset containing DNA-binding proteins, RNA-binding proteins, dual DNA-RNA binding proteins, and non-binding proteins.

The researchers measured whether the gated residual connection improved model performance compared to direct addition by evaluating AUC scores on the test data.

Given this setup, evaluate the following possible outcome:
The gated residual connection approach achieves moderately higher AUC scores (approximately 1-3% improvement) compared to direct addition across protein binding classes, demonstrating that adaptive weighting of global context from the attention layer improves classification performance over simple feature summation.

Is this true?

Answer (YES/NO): NO